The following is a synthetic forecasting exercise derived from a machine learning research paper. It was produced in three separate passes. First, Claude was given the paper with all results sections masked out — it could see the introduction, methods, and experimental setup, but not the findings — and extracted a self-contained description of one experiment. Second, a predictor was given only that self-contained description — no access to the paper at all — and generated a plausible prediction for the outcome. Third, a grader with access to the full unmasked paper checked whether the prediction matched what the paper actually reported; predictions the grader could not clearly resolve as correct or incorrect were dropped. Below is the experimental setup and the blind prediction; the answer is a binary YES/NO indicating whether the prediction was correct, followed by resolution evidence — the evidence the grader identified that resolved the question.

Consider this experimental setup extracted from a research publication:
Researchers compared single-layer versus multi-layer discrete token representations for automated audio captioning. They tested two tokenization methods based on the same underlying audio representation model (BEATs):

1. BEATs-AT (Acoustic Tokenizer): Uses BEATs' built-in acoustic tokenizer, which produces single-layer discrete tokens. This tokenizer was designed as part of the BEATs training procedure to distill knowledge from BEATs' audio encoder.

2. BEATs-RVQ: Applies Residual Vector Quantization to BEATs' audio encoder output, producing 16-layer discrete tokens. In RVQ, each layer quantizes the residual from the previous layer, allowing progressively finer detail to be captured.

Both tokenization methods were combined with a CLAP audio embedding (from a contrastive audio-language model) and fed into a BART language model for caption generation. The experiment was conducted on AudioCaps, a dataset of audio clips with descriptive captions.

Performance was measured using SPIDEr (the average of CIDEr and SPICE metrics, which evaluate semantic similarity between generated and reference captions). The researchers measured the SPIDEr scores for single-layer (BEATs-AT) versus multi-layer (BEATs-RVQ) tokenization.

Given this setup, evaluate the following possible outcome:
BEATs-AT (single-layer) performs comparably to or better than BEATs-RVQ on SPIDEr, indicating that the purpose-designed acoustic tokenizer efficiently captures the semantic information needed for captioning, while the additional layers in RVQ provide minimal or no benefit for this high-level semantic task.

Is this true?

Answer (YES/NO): NO